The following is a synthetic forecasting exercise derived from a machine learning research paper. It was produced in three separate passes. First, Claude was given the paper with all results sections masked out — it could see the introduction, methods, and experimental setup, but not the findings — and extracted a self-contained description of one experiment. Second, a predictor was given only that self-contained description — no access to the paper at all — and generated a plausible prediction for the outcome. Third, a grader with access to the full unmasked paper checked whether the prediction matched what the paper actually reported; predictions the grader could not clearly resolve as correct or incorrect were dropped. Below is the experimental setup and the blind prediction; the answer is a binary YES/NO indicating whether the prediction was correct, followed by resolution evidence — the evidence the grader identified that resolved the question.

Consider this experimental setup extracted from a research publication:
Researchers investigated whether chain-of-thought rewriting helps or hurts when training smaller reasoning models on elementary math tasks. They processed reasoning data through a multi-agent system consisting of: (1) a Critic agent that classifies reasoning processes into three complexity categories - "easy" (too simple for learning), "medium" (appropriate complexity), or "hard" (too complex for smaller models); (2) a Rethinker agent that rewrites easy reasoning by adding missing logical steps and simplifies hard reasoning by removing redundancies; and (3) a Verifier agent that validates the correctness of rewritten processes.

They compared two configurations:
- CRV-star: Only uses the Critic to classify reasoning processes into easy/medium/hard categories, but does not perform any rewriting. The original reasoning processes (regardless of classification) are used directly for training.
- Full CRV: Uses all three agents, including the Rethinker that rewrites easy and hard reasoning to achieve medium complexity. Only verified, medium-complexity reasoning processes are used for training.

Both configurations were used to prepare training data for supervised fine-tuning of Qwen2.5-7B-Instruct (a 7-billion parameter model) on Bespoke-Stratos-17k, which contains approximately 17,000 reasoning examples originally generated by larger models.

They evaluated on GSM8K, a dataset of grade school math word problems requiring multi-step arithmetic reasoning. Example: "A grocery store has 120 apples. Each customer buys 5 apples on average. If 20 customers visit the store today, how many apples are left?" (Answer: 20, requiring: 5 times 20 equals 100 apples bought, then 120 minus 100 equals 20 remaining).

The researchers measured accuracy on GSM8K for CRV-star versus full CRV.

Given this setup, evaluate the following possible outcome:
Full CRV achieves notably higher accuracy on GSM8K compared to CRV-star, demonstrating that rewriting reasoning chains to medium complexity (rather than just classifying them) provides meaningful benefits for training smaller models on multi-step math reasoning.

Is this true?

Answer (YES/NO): NO